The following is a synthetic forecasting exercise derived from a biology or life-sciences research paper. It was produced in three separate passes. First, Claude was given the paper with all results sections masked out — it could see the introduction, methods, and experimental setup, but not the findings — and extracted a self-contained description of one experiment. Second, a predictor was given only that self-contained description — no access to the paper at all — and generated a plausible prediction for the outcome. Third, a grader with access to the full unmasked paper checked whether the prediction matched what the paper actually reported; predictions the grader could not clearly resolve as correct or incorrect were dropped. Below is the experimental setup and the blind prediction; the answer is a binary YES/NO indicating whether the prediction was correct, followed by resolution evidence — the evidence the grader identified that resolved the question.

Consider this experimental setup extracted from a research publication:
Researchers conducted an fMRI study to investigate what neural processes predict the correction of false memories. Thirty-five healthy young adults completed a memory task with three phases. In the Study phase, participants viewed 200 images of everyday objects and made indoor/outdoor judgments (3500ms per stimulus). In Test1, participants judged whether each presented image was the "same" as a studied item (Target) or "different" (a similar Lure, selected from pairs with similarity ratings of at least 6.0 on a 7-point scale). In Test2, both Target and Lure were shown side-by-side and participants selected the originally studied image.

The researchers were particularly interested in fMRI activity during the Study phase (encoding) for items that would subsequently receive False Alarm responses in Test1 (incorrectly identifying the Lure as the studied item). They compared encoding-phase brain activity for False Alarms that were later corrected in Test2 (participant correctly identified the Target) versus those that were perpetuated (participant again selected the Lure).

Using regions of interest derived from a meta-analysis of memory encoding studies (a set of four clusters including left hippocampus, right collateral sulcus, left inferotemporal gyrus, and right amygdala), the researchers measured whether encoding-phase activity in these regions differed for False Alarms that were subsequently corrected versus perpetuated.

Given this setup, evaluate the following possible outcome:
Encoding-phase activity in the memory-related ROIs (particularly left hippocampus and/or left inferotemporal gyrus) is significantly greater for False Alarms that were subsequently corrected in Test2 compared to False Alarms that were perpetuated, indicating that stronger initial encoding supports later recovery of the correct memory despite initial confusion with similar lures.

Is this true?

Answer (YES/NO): NO